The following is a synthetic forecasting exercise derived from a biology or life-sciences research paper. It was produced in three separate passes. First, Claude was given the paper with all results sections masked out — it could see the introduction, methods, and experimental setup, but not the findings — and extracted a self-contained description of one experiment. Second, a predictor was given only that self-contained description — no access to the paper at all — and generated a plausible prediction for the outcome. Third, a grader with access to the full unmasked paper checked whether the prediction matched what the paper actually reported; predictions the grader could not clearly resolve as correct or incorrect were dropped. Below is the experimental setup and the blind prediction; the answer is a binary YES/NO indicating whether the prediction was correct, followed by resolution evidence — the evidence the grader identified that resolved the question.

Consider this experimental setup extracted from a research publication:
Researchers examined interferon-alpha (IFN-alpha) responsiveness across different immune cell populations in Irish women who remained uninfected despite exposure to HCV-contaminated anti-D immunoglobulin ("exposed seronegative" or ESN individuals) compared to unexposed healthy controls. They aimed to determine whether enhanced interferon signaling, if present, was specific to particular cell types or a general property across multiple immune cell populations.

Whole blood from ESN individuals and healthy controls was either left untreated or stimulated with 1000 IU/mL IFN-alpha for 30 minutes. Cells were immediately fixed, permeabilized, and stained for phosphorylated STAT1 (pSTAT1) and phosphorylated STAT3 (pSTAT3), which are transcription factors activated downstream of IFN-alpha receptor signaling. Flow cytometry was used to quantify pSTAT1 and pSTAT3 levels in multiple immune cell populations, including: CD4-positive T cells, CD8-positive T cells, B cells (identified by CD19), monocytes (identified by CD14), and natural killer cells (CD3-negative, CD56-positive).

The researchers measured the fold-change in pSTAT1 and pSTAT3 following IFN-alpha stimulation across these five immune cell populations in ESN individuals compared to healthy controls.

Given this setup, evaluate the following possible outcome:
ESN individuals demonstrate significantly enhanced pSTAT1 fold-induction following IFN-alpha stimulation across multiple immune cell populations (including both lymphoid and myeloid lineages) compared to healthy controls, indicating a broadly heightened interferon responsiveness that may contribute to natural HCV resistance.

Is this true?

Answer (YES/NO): NO